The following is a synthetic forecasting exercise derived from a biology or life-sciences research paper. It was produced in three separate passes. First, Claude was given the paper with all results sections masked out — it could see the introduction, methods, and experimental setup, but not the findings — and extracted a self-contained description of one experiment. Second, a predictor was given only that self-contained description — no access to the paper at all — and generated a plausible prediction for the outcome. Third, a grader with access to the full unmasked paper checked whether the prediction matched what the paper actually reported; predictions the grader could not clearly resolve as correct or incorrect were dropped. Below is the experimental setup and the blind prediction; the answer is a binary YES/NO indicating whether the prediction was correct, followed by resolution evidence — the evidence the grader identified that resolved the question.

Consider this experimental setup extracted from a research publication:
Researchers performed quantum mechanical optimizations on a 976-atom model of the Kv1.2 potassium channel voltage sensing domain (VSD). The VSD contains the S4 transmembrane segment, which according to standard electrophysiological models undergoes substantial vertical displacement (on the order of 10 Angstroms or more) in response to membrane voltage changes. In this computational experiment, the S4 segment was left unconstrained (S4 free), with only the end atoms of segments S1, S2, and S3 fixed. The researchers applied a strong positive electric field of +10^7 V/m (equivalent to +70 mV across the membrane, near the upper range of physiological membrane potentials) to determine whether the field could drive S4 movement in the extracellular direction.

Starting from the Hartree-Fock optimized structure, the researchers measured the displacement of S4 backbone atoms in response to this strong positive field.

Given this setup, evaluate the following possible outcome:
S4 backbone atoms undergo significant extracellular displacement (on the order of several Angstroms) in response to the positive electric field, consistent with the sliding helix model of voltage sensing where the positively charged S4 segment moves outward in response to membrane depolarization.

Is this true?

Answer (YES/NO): NO